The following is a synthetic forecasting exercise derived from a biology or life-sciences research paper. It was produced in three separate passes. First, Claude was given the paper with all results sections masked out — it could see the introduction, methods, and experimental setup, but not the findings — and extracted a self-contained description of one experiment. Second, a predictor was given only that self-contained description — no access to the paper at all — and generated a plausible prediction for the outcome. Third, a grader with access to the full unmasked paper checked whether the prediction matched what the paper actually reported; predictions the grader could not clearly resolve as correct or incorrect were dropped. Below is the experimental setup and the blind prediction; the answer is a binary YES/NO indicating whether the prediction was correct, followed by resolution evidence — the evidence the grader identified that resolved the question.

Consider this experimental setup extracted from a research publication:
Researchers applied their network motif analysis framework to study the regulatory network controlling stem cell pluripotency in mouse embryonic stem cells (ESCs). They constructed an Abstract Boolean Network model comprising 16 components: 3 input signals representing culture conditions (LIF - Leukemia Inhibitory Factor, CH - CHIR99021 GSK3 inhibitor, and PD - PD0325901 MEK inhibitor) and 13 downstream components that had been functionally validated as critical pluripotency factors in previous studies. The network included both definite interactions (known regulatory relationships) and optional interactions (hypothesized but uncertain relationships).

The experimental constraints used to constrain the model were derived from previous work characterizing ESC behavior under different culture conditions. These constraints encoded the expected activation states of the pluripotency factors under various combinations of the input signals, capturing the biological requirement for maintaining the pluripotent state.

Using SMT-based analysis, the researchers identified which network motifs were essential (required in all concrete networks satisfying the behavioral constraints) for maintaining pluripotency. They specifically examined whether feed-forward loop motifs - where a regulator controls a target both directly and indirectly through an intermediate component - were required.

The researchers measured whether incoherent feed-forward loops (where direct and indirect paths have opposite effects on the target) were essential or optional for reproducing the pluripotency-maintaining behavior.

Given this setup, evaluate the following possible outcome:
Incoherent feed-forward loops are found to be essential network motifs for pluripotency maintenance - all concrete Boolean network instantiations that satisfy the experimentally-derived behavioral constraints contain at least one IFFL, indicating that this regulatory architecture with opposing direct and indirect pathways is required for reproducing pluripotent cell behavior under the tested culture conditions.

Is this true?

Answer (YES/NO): YES